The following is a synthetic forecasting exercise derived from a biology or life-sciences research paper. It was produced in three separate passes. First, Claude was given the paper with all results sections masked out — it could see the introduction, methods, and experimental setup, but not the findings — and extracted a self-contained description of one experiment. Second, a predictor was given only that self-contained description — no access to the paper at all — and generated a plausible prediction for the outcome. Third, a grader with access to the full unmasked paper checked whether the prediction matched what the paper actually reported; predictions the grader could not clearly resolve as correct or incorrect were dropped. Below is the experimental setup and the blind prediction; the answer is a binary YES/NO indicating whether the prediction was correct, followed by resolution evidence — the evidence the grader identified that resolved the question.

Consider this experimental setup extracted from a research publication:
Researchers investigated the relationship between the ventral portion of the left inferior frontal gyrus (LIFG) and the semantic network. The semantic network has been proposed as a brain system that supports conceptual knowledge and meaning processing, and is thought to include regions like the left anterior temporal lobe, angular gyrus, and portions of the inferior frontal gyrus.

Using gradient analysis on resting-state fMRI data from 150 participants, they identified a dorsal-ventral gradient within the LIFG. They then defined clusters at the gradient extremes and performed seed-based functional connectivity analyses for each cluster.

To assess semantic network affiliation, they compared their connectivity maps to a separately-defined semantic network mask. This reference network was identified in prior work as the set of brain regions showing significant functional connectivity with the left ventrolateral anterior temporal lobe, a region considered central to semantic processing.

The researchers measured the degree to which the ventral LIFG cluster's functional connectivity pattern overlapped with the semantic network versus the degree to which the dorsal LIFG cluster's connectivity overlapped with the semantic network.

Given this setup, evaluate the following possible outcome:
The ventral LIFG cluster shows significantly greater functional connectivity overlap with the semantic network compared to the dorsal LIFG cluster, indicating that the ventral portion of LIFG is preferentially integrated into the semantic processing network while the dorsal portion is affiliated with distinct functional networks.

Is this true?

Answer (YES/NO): YES